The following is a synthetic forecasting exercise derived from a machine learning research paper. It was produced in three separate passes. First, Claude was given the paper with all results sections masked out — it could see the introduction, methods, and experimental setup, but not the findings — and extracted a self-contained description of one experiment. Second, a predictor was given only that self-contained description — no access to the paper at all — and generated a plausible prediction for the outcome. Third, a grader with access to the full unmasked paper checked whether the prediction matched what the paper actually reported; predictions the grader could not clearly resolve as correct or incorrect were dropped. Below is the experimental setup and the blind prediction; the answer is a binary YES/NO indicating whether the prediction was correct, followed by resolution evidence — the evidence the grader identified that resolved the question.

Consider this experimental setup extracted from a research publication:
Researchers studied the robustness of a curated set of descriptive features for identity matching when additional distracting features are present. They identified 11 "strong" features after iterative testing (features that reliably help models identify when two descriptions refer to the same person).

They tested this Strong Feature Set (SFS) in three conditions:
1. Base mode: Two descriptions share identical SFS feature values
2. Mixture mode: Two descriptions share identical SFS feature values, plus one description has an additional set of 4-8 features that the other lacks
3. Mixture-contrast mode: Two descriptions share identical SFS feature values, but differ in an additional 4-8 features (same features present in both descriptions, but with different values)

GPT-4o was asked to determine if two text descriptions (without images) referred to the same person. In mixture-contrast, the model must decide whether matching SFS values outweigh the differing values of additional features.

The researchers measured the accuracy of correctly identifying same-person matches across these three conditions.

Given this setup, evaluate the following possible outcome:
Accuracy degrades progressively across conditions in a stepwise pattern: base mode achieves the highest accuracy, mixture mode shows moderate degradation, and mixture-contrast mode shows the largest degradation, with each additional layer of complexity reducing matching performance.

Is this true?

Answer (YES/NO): YES